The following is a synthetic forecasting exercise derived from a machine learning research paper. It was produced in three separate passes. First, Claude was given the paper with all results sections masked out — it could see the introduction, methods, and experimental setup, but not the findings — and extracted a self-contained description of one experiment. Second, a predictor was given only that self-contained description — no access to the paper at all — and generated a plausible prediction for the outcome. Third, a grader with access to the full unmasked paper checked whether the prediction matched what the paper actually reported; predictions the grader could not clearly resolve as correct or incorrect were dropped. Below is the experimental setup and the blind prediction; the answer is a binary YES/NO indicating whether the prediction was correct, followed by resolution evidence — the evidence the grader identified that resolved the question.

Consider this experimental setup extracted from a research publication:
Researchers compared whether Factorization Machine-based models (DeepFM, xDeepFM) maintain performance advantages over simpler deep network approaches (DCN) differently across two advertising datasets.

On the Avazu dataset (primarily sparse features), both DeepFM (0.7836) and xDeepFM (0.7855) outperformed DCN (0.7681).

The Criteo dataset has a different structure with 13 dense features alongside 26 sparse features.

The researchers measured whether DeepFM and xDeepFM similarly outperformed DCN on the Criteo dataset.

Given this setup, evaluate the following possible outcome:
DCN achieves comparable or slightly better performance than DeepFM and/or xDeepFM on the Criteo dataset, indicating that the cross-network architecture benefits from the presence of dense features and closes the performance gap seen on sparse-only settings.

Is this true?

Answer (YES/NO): NO